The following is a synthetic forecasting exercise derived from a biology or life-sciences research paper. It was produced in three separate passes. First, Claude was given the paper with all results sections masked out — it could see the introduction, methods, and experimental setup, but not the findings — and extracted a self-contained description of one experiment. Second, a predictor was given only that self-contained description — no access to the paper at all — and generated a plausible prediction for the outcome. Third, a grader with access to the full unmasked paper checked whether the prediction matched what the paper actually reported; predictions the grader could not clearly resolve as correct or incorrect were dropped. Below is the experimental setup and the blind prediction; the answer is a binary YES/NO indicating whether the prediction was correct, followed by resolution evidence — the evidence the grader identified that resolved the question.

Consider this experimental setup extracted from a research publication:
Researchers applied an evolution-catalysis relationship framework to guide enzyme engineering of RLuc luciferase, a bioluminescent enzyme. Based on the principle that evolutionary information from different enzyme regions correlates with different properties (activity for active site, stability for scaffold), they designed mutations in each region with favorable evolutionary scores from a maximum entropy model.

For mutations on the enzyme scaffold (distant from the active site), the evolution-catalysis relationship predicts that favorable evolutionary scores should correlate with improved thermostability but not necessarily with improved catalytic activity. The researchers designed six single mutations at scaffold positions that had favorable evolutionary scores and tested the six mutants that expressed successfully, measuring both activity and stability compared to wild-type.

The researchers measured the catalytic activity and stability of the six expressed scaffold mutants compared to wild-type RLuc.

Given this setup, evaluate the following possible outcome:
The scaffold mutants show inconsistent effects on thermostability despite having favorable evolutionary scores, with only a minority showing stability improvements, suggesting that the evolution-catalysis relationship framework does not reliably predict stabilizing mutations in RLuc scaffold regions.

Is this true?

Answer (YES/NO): NO